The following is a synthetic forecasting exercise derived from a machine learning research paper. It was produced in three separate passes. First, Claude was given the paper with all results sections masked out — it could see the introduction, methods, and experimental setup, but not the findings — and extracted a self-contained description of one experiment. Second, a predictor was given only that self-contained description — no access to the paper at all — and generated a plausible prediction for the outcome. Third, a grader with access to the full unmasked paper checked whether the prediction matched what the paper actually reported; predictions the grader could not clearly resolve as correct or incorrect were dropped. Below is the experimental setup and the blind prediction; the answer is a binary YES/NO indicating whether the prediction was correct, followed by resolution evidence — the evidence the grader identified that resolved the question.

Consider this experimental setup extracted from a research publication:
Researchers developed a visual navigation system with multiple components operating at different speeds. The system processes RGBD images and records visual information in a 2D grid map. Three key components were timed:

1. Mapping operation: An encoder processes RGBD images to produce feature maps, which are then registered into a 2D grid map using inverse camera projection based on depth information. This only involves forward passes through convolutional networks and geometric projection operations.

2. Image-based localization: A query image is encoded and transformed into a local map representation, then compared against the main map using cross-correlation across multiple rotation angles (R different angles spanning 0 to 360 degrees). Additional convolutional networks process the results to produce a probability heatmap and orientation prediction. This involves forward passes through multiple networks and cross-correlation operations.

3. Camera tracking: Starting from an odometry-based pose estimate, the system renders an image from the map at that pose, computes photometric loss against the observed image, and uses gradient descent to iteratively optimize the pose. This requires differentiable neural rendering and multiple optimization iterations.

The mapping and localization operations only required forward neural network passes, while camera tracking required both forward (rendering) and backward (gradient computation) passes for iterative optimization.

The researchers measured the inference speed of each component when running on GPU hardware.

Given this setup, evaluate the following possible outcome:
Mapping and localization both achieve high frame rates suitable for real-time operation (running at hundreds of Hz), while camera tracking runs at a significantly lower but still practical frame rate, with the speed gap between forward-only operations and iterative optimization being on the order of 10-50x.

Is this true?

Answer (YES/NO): NO